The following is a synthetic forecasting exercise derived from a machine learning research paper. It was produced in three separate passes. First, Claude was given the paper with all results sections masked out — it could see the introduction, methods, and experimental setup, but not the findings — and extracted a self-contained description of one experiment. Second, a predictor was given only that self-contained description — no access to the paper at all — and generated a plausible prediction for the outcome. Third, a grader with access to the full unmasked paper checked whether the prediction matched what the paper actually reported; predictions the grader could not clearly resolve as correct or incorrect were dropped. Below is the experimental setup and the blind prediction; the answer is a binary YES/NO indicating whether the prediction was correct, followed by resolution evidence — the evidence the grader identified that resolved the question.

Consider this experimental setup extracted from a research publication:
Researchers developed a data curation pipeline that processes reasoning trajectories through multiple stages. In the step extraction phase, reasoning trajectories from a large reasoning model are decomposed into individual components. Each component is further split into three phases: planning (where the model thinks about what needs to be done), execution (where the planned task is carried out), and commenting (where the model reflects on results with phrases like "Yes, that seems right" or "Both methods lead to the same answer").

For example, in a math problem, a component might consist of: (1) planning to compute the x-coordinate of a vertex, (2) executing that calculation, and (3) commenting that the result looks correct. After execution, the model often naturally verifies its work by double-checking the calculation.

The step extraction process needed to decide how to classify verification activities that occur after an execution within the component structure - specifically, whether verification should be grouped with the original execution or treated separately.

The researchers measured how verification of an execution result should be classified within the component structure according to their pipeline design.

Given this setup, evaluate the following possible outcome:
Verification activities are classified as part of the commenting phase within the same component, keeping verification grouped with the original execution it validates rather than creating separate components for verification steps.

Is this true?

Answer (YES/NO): NO